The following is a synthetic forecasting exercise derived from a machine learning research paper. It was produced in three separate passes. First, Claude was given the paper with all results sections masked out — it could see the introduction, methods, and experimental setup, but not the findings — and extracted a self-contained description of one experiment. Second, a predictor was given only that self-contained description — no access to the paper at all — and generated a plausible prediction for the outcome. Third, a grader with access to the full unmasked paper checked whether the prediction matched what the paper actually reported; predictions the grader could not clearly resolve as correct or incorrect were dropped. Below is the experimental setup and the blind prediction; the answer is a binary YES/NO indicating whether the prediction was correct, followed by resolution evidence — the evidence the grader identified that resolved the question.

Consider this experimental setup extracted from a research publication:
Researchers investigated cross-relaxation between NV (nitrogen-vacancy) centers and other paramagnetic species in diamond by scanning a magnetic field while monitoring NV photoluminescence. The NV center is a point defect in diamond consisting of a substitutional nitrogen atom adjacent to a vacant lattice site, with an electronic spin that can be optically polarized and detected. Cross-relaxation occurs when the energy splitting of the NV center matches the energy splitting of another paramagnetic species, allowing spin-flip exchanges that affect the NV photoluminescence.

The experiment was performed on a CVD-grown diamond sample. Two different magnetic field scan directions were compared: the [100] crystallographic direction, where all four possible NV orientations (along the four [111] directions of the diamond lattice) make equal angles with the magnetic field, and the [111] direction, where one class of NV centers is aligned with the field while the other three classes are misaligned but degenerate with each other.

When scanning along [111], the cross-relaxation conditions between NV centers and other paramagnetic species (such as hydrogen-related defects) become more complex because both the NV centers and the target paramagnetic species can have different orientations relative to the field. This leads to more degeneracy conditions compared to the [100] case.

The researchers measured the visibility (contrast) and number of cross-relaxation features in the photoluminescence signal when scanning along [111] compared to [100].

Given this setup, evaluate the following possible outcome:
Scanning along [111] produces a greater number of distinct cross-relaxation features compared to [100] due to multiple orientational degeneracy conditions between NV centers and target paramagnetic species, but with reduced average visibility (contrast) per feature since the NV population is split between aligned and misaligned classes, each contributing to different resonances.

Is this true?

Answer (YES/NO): YES